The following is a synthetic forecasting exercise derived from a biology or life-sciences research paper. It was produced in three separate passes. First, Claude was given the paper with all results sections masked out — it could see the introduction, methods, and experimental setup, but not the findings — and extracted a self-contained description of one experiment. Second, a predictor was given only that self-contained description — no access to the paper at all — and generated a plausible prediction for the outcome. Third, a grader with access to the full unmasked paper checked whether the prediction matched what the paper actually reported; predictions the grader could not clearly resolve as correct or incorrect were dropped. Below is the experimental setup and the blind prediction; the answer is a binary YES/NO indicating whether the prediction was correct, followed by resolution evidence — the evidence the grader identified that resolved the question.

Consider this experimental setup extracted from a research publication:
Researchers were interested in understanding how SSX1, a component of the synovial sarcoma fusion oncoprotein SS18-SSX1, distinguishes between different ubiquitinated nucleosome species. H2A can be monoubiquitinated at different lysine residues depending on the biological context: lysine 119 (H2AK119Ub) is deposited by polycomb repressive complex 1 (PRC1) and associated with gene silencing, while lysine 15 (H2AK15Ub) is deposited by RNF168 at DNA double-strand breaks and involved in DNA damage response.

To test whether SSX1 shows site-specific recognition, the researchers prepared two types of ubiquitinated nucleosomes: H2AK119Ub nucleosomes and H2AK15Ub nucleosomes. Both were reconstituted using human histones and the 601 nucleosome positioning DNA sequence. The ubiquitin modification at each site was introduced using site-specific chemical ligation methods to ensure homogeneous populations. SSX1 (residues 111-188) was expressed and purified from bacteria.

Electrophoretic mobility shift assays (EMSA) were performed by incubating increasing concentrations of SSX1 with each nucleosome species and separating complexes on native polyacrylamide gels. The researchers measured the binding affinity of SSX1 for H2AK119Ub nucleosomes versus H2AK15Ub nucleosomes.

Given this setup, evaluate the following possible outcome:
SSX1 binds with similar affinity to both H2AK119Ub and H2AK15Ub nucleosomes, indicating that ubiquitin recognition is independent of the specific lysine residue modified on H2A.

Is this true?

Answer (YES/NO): NO